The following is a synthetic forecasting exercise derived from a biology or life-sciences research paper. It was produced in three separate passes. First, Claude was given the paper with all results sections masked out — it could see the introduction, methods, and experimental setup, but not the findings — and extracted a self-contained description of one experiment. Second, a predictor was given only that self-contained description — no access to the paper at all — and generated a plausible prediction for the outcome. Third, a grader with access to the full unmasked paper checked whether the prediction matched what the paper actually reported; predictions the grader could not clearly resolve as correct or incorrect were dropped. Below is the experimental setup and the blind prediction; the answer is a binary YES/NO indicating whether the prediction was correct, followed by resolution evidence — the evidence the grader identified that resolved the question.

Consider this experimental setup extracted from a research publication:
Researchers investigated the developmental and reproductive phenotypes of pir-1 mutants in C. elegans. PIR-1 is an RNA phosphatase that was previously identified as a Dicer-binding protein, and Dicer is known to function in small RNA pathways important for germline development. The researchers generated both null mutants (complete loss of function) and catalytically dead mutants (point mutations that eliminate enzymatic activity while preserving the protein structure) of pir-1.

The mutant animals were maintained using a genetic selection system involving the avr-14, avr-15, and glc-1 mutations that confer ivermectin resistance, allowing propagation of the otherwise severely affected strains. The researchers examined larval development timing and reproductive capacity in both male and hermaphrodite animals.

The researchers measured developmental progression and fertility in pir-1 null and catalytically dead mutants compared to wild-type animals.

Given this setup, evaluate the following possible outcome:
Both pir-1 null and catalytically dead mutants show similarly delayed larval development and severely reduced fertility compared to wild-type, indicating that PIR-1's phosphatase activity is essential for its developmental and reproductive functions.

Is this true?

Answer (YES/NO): YES